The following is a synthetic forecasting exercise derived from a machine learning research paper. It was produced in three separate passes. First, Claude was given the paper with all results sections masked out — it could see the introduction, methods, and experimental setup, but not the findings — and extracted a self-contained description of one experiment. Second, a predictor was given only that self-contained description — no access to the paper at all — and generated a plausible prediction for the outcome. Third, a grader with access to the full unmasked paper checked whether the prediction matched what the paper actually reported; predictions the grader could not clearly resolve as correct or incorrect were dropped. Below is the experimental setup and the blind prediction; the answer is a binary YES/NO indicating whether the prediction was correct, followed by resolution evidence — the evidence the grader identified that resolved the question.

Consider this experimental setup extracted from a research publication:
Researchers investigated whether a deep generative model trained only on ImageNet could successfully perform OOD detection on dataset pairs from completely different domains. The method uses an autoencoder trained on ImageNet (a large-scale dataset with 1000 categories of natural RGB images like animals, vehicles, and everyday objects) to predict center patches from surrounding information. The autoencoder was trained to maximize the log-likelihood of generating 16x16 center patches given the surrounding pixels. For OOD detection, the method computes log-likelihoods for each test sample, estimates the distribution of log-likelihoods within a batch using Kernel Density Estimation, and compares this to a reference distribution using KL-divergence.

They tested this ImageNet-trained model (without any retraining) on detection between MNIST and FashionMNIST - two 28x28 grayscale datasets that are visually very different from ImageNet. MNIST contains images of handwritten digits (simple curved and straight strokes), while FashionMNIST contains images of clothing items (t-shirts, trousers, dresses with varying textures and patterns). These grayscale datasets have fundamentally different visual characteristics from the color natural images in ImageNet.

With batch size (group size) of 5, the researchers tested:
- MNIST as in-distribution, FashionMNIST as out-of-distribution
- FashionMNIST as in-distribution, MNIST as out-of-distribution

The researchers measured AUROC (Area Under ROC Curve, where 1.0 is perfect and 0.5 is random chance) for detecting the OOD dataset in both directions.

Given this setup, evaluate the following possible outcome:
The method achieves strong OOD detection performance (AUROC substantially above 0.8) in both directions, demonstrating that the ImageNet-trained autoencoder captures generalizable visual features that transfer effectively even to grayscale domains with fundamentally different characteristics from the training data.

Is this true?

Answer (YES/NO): YES